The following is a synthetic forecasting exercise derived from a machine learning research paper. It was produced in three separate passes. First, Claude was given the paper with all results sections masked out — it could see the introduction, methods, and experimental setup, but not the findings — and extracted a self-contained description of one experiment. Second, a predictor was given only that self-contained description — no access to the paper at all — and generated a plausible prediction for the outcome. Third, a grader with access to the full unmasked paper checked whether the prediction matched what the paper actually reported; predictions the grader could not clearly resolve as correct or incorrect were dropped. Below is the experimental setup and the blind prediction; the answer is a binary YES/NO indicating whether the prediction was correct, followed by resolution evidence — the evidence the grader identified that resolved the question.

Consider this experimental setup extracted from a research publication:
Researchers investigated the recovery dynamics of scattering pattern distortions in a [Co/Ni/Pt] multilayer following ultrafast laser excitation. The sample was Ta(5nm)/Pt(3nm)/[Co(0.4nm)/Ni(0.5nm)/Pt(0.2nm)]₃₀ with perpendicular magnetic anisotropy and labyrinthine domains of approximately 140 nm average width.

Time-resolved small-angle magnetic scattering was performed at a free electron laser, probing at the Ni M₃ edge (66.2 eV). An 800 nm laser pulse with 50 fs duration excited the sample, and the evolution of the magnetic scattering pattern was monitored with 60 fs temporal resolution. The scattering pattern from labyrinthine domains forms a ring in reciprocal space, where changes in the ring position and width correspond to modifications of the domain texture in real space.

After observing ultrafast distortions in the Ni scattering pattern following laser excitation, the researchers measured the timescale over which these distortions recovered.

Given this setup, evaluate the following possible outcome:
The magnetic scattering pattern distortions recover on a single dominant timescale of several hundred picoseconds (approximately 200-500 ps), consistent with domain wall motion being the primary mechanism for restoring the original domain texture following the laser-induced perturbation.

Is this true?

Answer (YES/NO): NO